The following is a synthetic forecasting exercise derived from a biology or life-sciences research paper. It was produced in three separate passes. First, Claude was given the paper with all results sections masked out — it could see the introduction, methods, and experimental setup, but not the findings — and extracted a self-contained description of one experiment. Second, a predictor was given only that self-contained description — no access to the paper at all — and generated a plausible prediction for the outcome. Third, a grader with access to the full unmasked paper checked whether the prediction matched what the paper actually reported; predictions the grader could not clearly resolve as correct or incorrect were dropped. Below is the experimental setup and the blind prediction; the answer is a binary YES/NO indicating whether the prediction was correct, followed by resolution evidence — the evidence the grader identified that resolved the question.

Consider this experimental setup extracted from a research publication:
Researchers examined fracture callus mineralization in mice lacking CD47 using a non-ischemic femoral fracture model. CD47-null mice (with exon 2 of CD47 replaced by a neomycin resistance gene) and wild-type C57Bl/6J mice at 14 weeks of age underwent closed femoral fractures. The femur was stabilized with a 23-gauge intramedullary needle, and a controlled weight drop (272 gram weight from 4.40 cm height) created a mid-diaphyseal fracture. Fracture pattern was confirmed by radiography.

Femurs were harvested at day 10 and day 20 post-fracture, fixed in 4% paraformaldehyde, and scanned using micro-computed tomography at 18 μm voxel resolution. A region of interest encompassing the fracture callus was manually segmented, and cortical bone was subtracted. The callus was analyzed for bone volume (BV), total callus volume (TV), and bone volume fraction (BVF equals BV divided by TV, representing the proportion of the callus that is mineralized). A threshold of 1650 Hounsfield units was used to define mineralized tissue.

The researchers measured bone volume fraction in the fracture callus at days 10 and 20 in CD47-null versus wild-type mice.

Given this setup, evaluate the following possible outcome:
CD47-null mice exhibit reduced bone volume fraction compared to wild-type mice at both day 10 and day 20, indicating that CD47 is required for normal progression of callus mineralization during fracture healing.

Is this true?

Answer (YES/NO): NO